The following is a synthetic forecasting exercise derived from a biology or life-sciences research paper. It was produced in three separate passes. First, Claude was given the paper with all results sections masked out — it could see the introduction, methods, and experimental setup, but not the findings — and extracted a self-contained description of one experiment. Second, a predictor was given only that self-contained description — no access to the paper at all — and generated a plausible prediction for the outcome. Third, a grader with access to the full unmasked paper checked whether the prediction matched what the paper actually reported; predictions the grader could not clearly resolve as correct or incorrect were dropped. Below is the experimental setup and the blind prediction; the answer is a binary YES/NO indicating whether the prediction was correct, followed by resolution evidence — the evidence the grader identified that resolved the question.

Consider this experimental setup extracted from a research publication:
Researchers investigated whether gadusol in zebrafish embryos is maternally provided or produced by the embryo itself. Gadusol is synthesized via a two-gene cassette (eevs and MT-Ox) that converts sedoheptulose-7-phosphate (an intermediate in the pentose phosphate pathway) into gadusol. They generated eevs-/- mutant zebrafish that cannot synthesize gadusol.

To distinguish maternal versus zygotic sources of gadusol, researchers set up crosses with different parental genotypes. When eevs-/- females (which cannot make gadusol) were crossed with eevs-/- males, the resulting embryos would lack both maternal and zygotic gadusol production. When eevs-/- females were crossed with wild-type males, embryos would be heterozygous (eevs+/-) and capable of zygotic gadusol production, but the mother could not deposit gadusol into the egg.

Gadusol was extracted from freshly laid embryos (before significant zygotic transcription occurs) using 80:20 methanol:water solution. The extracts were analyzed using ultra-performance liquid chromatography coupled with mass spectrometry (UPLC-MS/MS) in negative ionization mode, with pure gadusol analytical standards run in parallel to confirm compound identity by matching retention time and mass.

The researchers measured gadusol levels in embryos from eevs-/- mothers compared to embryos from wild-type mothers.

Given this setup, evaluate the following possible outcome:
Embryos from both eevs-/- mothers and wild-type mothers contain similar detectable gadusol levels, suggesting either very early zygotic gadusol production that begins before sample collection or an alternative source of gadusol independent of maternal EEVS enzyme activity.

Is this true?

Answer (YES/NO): NO